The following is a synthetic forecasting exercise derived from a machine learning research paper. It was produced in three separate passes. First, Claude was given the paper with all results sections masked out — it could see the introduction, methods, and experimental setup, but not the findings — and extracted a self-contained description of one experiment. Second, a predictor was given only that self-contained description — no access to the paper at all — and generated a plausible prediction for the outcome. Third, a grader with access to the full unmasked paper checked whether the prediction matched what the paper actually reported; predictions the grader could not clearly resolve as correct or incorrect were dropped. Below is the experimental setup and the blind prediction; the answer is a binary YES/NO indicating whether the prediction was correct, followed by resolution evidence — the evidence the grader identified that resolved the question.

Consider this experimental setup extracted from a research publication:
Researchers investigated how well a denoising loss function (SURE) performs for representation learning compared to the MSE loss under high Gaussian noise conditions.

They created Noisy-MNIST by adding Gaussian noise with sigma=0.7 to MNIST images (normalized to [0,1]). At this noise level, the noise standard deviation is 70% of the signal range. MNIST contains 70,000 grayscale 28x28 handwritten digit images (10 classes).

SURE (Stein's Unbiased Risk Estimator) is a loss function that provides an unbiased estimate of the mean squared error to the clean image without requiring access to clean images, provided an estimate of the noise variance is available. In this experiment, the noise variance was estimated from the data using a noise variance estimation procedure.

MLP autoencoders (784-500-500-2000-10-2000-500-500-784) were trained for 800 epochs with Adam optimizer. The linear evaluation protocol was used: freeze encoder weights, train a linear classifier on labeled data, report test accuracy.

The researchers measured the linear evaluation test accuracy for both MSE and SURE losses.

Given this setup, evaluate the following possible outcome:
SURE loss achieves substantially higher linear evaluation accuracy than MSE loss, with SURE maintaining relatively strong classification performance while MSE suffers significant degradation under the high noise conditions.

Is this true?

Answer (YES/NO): NO